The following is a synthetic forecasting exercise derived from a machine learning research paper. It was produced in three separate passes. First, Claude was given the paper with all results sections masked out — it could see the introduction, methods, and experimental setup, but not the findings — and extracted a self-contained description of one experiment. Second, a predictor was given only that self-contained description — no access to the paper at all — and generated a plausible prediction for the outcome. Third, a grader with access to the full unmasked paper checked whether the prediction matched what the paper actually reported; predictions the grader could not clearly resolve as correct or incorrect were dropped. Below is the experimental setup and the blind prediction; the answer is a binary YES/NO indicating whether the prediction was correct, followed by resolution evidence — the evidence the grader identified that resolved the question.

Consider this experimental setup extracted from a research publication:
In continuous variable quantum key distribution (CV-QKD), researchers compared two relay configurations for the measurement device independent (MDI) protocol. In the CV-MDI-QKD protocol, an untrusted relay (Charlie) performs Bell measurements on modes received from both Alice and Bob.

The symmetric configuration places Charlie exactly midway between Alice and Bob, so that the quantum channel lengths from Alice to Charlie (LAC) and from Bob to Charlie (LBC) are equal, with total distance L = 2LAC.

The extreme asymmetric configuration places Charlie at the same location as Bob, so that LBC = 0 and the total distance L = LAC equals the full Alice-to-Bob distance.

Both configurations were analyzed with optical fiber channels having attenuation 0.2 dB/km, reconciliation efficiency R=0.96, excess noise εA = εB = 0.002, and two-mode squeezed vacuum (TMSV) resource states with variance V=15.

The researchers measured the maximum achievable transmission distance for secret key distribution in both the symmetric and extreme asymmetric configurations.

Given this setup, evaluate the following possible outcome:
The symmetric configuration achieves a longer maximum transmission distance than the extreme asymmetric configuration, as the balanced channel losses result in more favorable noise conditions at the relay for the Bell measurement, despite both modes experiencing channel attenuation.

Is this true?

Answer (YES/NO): NO